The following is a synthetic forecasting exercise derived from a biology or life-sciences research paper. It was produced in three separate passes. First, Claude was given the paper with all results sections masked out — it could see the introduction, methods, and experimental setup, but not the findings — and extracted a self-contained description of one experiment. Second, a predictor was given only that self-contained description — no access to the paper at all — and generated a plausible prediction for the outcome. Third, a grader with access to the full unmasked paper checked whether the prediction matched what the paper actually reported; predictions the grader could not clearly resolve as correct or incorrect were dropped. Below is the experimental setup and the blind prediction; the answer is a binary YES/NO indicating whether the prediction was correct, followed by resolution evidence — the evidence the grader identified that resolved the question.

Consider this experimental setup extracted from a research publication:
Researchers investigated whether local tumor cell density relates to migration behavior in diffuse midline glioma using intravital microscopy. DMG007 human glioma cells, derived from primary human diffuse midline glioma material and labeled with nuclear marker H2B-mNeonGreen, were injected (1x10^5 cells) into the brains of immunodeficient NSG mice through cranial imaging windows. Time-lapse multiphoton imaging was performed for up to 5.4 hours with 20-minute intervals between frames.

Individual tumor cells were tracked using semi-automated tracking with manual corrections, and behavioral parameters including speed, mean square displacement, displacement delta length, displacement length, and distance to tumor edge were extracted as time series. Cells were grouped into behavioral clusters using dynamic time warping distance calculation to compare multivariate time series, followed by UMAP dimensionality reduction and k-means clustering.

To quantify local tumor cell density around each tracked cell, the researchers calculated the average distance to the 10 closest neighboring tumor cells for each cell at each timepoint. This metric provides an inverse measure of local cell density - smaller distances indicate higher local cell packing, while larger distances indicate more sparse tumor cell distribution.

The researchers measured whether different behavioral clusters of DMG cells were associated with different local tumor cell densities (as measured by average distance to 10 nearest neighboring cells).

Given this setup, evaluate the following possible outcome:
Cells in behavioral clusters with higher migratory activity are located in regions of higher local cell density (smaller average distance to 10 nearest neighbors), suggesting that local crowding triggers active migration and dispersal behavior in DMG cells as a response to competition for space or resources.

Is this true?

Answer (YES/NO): NO